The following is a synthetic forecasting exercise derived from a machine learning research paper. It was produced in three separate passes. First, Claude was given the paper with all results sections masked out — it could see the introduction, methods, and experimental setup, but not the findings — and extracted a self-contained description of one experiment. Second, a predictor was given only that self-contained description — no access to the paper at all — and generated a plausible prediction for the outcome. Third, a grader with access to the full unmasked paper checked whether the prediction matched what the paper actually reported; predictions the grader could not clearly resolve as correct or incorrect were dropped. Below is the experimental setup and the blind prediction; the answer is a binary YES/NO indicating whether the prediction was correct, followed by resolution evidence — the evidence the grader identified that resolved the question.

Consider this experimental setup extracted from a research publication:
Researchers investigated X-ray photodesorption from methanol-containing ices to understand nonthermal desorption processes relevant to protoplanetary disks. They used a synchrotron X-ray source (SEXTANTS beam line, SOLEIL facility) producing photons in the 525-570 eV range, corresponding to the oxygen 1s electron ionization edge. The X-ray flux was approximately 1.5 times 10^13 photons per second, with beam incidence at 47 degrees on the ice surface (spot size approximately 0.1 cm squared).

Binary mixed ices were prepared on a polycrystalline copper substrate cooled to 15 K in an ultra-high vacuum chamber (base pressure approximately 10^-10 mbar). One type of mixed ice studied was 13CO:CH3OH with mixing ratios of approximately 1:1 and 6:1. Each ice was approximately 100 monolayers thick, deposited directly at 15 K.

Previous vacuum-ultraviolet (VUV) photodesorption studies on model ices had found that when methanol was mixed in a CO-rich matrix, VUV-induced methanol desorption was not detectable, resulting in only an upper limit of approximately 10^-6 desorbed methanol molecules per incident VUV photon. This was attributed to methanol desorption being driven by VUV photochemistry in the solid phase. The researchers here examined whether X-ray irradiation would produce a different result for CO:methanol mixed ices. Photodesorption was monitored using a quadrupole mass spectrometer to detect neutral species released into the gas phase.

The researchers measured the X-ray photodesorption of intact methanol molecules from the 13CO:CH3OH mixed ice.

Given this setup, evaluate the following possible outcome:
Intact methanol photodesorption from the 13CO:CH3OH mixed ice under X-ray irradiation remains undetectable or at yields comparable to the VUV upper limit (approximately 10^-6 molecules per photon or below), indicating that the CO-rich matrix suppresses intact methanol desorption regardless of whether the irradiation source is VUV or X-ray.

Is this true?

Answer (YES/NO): NO